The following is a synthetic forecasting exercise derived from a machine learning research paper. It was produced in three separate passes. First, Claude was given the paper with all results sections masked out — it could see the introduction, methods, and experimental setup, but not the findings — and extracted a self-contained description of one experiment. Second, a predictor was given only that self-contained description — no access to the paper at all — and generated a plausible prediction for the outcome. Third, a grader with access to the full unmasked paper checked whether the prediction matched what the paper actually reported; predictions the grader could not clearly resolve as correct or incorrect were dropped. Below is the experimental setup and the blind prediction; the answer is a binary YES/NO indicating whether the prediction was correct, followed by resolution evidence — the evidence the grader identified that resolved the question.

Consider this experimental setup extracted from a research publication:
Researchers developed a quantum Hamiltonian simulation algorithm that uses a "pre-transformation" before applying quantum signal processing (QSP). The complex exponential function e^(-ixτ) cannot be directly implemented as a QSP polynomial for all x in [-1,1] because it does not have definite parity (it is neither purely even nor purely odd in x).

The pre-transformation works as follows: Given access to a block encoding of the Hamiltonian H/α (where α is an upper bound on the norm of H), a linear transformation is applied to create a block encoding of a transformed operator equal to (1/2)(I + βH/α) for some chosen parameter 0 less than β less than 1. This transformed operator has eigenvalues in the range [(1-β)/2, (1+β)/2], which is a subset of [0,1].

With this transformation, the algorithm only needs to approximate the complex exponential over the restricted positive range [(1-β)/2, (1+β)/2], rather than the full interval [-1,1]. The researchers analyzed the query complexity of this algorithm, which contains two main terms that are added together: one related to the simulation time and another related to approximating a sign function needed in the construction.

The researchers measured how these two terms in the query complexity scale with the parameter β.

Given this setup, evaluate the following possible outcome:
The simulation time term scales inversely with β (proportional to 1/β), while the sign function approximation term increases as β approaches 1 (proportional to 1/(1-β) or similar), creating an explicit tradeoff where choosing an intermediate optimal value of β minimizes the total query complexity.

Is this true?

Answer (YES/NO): YES